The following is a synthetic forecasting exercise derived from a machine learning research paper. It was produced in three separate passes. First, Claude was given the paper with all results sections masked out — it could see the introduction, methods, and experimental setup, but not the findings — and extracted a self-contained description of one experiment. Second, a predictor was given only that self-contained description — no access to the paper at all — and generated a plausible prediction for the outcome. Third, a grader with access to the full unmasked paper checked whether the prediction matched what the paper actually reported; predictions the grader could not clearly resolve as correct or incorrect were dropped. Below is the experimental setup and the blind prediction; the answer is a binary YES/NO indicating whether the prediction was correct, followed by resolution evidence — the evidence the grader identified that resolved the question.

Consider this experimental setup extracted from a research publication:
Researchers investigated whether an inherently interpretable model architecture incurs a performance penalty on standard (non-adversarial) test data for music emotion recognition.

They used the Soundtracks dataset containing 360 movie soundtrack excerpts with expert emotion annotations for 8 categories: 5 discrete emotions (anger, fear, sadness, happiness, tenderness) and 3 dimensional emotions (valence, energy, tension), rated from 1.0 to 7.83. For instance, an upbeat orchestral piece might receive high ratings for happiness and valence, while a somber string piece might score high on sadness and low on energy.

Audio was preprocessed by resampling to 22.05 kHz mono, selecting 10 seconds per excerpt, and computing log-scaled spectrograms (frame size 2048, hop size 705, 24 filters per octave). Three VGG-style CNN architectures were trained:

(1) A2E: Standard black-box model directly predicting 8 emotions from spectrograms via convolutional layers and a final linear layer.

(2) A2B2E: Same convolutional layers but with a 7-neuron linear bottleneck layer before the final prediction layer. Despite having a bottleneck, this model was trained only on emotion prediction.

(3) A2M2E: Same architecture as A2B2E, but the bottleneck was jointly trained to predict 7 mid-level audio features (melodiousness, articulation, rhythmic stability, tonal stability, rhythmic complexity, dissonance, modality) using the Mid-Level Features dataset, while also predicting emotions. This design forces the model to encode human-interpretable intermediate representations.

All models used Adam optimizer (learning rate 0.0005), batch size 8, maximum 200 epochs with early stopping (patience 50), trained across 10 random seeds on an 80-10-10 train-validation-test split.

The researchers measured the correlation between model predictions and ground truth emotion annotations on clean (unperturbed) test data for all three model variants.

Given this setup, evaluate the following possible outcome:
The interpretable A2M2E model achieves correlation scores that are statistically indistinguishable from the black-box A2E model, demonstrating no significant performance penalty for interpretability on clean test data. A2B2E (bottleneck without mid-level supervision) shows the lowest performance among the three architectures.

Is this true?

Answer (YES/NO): NO